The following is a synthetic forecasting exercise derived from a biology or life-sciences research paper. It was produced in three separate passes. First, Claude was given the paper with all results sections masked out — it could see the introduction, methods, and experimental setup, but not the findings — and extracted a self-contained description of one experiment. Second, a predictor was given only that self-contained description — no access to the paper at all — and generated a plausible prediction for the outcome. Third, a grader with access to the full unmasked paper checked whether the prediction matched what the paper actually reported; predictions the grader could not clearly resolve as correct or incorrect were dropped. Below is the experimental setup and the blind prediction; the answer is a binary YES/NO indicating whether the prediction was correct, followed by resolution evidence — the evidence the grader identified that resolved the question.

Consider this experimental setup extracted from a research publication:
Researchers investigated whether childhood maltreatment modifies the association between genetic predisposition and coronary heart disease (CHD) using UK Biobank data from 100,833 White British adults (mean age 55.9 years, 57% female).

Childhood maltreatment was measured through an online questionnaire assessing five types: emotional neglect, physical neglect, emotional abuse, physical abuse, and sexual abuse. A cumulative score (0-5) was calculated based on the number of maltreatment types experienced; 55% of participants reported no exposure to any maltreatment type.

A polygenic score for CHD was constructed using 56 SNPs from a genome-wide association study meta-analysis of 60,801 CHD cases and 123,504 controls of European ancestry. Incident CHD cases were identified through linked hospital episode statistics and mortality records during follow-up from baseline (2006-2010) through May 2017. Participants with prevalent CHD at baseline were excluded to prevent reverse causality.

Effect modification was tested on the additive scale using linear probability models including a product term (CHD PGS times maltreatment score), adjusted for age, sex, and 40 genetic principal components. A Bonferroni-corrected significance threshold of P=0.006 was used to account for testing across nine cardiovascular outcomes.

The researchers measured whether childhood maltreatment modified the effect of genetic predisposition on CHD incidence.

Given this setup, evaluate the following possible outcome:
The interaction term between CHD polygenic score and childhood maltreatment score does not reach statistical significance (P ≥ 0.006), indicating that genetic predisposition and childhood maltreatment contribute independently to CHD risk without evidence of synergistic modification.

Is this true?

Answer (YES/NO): YES